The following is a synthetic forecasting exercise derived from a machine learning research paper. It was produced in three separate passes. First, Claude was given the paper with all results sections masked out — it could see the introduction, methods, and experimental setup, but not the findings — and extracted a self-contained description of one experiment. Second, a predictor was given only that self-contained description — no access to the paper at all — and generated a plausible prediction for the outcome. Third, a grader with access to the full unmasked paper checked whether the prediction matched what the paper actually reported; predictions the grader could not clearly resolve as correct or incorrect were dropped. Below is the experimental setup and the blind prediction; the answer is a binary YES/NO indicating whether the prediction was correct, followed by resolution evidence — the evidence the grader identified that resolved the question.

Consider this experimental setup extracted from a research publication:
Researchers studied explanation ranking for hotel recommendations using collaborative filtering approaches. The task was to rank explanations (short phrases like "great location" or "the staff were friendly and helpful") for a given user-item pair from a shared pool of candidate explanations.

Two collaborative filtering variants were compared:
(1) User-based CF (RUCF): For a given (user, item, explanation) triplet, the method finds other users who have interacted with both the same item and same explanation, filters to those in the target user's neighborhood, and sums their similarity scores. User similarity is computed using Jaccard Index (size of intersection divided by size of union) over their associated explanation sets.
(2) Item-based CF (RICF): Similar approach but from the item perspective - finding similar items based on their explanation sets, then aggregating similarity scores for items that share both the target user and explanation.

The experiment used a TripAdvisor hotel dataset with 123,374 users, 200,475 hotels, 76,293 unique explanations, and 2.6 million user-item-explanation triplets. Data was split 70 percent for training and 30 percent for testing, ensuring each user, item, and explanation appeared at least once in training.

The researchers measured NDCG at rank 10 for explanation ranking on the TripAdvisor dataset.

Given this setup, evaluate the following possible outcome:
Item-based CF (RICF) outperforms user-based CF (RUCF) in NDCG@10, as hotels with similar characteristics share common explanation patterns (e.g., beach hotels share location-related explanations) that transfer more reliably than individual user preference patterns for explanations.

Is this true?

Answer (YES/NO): NO